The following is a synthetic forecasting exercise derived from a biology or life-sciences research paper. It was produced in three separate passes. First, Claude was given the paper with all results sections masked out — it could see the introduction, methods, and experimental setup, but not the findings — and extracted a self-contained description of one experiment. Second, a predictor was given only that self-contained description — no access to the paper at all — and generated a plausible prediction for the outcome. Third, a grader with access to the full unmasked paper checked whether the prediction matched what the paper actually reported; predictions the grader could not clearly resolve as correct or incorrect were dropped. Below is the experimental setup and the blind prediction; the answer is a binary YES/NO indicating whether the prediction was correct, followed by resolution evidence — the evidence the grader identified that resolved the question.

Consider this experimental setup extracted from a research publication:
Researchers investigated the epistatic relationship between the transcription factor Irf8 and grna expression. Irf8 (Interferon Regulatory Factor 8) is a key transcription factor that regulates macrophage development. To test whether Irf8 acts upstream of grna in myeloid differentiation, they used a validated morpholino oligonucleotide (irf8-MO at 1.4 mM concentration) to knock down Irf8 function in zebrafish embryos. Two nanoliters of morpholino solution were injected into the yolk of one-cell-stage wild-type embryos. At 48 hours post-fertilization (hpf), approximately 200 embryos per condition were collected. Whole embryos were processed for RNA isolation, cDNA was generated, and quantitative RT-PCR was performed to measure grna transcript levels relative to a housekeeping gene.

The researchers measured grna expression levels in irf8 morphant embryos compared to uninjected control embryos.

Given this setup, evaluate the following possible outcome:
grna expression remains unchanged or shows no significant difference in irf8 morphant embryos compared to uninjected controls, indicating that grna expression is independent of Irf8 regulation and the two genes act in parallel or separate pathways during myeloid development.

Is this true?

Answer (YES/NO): NO